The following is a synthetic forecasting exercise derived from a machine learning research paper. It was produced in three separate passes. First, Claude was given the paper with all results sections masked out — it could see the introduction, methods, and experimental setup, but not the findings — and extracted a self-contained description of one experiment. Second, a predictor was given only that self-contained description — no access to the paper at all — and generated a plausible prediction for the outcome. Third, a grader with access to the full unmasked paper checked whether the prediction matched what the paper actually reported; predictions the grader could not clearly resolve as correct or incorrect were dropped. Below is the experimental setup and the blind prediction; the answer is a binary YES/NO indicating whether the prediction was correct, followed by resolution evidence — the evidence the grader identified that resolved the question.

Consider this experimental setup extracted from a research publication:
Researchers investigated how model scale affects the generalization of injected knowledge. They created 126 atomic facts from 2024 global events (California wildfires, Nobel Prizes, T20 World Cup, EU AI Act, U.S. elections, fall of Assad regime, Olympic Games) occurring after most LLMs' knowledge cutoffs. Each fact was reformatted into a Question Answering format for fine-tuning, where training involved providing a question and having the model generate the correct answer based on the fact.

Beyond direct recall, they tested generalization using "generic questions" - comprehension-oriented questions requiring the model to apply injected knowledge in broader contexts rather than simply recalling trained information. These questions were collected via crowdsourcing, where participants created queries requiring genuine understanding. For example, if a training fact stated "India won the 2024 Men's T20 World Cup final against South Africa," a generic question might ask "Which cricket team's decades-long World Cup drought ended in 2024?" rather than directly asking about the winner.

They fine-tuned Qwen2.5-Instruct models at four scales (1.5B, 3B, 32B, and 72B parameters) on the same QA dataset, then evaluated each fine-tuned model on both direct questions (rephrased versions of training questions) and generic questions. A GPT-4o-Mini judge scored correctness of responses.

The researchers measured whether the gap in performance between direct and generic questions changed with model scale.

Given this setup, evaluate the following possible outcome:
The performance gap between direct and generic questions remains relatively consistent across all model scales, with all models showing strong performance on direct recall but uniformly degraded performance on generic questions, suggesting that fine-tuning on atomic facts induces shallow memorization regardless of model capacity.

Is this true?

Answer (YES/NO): YES